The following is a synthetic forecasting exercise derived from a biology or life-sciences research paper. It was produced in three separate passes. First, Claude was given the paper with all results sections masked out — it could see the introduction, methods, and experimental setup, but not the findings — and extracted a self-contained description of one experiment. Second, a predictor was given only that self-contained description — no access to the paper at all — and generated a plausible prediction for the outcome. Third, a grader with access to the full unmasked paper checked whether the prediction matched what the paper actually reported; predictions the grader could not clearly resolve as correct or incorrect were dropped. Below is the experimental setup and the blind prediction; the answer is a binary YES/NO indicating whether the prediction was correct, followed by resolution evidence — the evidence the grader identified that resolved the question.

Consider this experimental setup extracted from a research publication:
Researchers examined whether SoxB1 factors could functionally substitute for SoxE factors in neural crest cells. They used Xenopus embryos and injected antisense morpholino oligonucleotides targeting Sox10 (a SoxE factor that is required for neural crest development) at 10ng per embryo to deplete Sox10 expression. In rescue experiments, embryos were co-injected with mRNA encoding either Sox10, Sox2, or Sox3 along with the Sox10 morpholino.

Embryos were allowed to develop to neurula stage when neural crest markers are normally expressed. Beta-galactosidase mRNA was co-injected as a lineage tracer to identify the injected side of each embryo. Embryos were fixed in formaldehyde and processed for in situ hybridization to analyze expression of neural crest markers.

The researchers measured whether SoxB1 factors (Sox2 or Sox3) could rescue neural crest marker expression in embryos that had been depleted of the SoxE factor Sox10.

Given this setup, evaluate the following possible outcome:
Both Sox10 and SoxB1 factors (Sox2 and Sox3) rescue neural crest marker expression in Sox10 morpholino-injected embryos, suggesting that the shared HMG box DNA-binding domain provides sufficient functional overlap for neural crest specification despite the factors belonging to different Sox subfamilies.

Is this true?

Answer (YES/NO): NO